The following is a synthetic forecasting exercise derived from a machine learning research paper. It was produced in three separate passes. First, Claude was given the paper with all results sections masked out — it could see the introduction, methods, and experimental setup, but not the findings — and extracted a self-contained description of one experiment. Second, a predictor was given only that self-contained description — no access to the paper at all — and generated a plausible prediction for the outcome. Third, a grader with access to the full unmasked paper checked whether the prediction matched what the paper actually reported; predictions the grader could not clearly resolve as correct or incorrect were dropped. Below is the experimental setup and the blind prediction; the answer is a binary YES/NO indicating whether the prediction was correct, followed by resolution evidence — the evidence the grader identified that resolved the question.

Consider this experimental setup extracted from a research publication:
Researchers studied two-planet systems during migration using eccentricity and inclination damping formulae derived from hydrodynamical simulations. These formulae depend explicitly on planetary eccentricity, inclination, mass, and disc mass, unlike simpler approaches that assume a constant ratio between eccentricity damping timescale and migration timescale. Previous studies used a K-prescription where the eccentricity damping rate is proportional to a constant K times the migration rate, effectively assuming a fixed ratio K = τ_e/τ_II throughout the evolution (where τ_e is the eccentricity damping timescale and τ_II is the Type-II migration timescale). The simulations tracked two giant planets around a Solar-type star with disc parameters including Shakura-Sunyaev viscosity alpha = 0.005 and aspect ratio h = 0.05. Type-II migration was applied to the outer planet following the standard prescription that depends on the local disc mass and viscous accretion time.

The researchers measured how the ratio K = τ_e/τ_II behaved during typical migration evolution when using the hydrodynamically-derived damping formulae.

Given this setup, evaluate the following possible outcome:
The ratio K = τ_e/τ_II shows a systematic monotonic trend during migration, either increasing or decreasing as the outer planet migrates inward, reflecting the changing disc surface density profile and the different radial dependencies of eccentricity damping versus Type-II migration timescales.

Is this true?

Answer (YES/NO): NO